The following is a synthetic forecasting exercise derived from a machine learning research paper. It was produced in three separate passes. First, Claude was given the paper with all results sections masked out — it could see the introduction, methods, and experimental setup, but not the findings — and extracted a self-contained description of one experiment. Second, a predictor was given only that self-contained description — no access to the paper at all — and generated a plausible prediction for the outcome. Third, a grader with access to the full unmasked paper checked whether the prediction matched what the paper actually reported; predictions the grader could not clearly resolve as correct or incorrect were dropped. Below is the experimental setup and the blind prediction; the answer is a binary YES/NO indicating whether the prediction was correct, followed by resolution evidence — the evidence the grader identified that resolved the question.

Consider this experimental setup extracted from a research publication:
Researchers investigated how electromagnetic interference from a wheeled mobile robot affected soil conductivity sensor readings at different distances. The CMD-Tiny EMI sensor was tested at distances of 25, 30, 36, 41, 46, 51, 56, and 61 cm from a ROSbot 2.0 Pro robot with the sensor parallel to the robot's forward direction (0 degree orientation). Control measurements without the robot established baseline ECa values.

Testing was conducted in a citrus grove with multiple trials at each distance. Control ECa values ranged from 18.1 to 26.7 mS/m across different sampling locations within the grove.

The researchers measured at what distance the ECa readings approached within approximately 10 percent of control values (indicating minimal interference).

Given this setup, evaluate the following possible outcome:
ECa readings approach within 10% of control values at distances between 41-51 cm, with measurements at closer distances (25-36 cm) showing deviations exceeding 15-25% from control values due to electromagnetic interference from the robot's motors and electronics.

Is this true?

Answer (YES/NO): NO